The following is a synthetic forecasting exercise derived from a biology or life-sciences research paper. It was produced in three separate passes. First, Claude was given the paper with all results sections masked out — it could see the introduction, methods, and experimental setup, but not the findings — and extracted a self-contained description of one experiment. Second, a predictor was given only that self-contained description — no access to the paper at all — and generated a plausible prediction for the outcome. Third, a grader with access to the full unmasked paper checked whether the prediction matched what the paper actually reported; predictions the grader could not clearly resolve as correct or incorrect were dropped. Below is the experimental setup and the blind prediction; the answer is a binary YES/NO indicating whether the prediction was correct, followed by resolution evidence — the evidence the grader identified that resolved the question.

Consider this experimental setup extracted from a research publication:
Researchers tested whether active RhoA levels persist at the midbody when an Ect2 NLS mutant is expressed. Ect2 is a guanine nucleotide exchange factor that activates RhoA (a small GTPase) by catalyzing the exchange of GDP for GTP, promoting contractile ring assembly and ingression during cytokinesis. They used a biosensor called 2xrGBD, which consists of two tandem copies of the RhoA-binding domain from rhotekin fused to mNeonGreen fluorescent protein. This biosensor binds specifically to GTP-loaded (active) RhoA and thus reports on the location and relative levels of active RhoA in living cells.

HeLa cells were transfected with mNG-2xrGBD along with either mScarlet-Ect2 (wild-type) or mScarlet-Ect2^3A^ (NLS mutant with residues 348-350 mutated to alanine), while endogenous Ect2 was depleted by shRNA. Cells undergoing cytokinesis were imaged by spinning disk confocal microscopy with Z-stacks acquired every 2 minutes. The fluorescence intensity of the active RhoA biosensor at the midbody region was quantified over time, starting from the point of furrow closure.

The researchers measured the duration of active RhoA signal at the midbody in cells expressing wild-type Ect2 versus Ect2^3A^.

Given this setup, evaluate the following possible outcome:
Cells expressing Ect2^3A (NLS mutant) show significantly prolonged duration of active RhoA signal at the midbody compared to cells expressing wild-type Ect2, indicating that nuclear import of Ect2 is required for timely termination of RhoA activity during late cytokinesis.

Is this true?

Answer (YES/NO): YES